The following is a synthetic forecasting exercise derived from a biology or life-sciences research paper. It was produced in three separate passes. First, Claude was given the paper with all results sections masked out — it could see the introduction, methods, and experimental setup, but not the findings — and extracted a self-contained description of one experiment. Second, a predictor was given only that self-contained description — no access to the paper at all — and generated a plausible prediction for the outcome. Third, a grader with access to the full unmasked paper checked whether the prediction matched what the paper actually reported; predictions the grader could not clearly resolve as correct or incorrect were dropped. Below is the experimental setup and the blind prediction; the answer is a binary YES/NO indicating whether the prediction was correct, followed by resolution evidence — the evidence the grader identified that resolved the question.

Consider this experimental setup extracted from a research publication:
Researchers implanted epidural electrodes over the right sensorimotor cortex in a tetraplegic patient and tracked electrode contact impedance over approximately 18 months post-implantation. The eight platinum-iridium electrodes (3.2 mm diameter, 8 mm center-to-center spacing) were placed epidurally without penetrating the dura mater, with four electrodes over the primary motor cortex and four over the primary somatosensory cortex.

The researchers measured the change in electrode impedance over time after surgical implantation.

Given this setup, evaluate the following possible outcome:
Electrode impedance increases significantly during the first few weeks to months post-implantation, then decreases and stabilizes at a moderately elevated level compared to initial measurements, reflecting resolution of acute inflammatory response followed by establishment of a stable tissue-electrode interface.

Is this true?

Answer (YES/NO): NO